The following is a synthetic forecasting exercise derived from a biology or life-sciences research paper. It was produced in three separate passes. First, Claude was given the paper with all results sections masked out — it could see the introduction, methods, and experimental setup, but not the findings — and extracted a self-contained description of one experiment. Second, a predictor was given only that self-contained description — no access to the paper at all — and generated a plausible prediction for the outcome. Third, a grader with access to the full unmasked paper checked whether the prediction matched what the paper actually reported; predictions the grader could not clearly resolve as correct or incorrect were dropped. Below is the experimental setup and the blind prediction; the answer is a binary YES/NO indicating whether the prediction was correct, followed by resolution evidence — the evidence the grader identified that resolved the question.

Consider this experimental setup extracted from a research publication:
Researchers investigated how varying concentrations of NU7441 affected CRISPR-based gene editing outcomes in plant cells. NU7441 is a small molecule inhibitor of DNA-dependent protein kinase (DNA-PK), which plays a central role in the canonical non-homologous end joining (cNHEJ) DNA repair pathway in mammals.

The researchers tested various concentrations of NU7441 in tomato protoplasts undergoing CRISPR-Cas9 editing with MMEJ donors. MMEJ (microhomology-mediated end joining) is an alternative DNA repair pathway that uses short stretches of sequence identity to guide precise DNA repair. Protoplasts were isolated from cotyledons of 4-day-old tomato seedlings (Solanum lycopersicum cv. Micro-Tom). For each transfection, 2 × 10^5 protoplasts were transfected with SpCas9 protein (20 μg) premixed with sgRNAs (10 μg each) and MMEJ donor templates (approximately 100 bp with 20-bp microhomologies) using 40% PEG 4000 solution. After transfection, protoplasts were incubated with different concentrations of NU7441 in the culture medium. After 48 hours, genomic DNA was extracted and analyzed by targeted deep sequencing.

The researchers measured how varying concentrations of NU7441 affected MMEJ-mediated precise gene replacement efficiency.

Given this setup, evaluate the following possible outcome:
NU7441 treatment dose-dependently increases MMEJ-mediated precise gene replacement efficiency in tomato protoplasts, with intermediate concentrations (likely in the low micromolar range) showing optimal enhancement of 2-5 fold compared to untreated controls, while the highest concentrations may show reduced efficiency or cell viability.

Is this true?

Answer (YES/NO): NO